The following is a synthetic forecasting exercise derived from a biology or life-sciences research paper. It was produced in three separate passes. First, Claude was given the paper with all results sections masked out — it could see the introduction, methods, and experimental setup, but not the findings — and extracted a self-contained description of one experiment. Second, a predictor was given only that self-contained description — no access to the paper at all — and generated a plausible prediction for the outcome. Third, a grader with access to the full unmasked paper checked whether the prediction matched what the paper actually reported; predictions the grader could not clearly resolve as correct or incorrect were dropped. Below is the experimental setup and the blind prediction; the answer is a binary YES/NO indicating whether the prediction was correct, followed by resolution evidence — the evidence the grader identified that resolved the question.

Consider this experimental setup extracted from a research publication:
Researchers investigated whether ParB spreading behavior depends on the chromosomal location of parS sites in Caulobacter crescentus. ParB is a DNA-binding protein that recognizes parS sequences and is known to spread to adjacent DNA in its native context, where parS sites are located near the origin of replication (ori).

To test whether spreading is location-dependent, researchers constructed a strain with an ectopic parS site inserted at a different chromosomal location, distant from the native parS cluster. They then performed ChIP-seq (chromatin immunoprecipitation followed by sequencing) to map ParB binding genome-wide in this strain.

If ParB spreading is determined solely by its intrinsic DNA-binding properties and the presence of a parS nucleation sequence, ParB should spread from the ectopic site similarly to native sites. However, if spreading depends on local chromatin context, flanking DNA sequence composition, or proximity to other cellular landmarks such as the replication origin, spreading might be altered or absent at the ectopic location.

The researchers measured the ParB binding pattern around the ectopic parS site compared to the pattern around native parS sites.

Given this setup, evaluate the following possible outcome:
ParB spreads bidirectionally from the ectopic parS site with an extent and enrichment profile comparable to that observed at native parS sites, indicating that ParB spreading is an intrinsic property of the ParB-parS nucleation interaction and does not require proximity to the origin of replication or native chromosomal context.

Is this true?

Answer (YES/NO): YES